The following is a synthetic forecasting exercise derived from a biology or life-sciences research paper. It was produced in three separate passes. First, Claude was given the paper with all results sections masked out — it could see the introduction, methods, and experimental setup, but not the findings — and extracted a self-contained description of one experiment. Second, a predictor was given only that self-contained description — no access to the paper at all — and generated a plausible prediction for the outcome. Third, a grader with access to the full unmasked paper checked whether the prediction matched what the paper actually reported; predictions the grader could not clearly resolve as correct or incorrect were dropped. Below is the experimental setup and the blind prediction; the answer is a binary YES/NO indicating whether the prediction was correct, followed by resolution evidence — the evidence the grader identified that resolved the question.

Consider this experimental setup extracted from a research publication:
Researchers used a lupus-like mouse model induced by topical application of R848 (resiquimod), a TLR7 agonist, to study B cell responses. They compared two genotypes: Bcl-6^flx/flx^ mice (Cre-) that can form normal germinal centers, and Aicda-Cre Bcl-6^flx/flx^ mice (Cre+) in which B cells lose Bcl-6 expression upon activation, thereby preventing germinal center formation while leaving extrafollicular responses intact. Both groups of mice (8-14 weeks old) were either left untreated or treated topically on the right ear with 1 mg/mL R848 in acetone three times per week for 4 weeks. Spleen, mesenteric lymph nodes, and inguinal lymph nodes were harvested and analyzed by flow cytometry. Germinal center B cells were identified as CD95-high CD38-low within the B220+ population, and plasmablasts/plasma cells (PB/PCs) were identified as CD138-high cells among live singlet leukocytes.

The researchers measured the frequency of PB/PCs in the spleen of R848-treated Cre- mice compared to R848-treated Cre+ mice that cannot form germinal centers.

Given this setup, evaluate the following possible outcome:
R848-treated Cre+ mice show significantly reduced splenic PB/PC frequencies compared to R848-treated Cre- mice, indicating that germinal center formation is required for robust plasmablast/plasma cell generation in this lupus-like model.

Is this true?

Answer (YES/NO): NO